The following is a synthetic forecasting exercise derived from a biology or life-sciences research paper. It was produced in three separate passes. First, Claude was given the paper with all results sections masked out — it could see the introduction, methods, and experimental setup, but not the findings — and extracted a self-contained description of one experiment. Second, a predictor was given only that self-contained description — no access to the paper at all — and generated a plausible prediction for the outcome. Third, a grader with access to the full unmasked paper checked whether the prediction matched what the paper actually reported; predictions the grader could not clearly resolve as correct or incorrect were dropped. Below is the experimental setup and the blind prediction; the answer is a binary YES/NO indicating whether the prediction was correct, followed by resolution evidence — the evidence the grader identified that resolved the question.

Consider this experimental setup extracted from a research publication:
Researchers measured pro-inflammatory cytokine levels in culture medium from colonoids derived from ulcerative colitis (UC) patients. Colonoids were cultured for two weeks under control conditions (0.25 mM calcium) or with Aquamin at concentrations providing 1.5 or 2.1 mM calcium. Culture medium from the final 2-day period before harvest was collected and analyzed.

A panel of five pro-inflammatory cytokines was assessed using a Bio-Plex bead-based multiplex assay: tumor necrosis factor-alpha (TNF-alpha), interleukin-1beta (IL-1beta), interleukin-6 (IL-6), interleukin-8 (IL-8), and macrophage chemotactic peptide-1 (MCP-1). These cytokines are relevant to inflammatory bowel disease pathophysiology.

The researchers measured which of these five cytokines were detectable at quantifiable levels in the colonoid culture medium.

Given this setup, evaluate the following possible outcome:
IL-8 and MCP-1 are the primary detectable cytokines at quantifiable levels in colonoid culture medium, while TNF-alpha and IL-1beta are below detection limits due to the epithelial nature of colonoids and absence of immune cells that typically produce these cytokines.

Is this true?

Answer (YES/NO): NO